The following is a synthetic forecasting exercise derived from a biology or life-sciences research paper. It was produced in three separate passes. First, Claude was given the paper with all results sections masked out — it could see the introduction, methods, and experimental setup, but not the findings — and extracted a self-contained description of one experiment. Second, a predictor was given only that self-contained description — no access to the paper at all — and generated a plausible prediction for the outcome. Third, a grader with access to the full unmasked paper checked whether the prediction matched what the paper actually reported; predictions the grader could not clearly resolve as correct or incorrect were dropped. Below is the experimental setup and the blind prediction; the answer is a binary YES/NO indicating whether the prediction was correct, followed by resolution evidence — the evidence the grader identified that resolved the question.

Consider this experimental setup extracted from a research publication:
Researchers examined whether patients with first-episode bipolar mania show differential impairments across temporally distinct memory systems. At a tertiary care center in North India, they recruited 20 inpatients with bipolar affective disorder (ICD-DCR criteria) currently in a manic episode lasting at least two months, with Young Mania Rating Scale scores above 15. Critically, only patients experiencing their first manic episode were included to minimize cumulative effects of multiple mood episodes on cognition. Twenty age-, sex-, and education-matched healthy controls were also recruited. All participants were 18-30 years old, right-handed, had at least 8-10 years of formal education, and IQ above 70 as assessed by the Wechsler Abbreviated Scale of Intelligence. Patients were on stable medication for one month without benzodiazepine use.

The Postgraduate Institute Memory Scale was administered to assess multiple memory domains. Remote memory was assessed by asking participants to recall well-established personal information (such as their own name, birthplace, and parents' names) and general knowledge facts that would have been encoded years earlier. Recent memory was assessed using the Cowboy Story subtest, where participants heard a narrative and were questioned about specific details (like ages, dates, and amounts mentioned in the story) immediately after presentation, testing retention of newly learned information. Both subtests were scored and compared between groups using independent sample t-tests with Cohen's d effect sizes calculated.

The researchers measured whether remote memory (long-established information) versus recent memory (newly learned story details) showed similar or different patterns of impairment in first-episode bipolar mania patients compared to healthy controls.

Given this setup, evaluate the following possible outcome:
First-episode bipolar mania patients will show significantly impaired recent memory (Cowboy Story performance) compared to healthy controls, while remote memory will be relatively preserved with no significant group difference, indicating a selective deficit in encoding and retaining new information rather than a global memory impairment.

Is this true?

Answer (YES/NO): NO